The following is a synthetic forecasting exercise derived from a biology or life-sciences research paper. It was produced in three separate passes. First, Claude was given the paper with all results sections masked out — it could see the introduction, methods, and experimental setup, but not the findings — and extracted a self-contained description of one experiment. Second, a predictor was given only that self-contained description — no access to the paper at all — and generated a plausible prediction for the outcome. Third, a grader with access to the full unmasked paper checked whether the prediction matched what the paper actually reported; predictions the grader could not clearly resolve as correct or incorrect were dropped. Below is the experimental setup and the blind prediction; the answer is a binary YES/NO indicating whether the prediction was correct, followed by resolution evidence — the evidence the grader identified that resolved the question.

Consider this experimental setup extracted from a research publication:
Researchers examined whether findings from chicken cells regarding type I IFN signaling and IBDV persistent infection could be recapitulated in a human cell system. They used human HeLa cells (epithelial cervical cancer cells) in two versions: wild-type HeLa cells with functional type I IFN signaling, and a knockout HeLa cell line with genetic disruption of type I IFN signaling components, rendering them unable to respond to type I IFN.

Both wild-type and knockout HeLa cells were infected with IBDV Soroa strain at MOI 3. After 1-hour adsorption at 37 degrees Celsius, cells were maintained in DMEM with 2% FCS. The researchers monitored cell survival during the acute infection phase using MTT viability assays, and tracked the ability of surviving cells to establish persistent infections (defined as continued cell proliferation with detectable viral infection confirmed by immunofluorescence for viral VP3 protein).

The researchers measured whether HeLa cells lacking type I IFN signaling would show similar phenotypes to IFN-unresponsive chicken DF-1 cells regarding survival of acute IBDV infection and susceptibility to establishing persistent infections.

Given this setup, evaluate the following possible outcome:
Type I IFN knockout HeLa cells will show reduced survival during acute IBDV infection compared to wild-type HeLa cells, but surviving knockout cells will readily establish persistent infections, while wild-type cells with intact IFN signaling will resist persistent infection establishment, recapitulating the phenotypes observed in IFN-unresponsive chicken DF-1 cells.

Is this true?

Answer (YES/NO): NO